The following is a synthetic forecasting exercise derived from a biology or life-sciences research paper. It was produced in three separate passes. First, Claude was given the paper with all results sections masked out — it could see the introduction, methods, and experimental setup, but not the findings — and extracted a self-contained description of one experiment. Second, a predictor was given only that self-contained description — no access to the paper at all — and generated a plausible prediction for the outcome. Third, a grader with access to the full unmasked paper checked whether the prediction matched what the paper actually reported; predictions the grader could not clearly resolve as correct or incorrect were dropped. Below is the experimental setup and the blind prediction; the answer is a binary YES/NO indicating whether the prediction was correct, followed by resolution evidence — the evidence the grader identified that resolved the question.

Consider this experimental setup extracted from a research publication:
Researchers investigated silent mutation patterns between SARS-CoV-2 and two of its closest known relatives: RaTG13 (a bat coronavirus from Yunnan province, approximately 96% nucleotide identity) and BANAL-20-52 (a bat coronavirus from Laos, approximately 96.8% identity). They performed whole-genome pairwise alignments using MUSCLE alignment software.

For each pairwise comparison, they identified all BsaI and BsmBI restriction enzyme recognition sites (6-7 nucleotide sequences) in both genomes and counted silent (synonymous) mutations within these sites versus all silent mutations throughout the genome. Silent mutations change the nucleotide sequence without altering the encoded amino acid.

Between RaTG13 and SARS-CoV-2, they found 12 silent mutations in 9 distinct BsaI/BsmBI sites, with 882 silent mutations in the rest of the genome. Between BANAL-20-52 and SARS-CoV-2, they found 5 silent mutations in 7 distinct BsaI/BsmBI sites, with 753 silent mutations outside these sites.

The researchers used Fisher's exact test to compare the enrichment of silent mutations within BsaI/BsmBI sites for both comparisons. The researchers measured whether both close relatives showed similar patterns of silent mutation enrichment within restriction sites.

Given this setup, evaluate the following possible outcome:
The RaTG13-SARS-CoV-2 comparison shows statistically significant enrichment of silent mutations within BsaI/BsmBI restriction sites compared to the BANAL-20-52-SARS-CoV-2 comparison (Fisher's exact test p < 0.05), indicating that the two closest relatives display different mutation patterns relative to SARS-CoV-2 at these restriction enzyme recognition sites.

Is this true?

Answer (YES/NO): NO